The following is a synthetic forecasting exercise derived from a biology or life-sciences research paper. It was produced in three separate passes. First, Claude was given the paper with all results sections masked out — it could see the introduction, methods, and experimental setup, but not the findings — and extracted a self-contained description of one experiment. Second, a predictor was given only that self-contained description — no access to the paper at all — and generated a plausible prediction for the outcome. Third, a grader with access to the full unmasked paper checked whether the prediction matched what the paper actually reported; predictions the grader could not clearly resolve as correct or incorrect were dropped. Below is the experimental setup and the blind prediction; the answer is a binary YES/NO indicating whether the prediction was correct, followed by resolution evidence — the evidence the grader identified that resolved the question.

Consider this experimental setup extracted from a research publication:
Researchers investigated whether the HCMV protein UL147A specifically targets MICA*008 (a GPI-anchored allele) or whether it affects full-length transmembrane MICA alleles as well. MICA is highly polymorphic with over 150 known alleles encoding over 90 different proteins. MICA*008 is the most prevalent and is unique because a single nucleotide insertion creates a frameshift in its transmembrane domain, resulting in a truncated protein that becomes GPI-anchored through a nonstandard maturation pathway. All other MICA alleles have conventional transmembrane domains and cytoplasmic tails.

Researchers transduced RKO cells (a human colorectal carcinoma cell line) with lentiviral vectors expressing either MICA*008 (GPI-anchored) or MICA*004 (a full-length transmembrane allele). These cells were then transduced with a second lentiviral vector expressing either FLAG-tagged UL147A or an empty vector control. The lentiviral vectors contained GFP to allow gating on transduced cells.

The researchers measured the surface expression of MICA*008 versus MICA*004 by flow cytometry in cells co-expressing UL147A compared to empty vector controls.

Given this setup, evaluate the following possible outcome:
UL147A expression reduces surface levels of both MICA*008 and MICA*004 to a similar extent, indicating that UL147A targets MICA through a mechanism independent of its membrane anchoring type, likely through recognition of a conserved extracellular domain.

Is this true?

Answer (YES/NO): NO